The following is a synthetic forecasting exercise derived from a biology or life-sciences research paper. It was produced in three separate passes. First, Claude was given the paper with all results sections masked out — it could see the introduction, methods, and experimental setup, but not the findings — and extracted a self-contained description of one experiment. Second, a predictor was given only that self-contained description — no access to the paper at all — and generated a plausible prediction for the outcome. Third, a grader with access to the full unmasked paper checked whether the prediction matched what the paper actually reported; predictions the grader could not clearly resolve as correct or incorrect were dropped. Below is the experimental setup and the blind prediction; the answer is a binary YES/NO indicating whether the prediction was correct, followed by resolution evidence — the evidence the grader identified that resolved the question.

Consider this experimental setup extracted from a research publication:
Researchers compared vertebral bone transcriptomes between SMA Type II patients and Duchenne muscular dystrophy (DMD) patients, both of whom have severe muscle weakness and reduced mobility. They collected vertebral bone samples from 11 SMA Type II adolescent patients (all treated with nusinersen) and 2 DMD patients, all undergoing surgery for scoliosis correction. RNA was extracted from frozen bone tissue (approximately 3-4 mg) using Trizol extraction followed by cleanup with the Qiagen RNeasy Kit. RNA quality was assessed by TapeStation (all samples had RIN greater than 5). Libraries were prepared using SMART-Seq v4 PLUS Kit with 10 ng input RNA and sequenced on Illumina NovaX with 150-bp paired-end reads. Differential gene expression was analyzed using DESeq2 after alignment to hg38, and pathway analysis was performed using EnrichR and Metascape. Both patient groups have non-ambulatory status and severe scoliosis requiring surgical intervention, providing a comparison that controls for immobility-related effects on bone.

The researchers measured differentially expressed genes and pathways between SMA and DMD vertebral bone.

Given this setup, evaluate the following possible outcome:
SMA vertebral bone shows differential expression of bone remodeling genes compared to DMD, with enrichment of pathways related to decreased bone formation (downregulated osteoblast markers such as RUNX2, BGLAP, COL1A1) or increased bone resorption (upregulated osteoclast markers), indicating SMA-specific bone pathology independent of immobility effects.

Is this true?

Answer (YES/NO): NO